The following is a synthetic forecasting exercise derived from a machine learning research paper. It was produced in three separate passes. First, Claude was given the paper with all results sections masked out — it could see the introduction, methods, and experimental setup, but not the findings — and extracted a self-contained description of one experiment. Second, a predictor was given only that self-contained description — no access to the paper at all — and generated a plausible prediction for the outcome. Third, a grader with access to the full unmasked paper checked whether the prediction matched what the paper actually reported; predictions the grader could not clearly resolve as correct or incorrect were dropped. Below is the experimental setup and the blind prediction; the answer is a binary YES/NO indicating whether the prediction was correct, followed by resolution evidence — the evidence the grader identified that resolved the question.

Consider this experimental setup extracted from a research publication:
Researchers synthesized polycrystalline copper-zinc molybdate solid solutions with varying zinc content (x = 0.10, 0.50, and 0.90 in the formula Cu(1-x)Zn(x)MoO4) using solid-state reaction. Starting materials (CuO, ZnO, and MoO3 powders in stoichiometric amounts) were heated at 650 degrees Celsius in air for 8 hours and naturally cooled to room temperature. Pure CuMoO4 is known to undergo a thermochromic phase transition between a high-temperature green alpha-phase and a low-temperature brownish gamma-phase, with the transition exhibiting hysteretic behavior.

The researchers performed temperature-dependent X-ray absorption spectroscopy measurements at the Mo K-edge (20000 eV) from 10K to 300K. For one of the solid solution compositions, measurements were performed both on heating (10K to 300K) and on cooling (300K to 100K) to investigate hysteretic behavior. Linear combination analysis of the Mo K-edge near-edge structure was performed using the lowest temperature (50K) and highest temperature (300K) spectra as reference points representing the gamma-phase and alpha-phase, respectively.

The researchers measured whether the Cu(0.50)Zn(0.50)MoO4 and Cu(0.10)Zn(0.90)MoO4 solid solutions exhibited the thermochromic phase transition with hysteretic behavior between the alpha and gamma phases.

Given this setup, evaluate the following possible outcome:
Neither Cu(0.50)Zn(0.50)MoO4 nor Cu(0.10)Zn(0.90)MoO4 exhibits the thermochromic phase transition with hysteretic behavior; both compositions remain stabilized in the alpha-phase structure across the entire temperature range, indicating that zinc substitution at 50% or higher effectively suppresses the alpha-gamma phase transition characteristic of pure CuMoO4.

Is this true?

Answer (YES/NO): YES